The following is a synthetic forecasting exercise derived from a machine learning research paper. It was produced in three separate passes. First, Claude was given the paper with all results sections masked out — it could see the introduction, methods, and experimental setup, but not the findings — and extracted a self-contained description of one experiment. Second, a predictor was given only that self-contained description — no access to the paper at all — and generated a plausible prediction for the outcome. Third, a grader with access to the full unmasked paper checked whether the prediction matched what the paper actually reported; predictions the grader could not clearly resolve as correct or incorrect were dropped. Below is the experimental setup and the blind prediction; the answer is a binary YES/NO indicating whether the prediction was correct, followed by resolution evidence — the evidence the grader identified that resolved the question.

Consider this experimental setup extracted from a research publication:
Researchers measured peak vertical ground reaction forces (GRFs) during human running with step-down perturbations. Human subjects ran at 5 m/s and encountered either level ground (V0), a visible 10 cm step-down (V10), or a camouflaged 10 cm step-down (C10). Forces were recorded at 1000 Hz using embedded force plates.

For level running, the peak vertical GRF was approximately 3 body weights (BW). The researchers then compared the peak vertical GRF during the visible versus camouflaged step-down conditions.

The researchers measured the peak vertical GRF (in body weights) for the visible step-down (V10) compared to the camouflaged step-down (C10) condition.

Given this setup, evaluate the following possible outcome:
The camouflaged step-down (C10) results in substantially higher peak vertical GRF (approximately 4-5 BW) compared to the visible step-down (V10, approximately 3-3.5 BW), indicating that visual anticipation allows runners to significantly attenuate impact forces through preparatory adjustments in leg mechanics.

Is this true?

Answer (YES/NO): YES